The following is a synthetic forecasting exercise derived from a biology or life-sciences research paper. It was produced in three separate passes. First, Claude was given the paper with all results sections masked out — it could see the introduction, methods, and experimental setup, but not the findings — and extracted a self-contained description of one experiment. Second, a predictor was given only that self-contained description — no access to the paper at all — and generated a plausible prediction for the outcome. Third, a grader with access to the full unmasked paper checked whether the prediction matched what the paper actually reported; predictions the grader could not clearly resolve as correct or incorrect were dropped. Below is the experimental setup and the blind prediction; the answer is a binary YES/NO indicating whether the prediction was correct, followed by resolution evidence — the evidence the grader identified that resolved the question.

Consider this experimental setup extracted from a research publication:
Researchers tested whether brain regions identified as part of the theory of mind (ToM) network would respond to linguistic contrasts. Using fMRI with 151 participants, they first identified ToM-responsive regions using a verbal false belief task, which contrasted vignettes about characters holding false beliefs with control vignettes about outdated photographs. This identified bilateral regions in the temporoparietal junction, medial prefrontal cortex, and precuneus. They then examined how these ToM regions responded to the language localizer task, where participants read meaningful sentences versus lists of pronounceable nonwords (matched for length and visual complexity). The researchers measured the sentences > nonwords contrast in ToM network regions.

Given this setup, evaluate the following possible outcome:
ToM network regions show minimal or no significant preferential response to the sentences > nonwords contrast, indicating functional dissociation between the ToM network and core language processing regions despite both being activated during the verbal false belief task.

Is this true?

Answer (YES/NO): YES